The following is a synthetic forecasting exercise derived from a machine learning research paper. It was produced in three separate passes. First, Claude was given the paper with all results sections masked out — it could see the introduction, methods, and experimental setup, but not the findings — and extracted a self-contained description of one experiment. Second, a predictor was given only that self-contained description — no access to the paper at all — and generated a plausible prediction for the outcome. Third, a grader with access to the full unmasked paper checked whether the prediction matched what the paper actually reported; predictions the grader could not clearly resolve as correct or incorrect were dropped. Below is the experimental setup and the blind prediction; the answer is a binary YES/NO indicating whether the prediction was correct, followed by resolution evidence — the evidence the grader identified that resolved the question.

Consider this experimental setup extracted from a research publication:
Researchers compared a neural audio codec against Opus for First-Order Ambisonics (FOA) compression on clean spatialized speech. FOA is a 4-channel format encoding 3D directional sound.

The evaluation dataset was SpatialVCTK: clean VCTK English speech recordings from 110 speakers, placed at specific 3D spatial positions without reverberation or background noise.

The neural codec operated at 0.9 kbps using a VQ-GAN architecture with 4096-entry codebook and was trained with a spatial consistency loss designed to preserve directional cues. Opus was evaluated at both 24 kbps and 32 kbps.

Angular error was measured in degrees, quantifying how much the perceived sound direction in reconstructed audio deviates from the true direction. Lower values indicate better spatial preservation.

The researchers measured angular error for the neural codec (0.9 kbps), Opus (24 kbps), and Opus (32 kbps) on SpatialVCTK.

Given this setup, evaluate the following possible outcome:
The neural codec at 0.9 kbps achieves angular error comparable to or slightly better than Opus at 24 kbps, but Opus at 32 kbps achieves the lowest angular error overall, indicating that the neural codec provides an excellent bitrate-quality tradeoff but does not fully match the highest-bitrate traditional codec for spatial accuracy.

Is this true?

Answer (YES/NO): NO